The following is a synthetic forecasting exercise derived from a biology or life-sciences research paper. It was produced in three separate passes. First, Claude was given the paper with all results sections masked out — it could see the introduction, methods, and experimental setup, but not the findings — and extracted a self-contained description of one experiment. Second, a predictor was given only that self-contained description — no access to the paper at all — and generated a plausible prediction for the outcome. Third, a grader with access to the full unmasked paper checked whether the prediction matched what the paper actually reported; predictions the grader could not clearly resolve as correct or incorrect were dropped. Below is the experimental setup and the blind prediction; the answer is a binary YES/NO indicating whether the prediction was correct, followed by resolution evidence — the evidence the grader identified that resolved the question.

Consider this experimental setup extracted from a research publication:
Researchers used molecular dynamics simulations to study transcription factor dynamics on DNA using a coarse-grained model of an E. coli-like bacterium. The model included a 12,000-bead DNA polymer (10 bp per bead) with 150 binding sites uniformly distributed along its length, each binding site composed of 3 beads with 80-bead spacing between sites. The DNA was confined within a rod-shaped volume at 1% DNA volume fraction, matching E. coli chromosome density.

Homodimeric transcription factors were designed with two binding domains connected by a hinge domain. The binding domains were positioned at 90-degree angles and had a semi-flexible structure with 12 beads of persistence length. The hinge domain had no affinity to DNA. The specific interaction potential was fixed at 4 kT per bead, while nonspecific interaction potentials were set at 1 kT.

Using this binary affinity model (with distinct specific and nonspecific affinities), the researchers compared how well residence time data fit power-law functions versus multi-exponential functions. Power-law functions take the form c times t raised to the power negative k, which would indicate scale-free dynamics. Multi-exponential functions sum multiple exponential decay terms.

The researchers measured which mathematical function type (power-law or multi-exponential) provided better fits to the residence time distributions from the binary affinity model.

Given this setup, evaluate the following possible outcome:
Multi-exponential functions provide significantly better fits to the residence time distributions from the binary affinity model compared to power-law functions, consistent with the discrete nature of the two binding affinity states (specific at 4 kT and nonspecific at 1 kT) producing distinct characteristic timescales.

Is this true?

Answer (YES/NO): YES